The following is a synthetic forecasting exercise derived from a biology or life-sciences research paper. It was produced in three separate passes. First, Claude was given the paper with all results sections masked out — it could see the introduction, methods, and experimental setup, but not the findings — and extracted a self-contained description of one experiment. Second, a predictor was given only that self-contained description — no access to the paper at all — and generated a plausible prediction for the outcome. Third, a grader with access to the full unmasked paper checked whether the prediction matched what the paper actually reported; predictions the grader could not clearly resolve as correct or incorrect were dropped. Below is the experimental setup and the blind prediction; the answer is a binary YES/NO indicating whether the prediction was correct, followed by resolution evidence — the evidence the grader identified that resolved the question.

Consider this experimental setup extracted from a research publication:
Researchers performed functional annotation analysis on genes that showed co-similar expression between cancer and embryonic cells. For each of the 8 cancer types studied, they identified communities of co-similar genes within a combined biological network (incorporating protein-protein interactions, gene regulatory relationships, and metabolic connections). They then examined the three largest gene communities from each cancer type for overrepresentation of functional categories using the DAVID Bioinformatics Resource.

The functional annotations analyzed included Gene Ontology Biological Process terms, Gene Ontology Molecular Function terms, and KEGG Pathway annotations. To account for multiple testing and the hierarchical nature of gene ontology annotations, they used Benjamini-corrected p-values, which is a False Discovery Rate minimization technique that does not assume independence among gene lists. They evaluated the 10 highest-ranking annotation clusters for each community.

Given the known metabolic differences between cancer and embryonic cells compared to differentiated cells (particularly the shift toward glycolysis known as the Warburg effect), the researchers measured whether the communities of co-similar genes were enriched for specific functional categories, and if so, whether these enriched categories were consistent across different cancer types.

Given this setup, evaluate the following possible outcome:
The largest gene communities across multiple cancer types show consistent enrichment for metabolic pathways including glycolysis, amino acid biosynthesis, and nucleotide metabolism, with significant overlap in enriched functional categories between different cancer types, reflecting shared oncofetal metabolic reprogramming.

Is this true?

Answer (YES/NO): NO